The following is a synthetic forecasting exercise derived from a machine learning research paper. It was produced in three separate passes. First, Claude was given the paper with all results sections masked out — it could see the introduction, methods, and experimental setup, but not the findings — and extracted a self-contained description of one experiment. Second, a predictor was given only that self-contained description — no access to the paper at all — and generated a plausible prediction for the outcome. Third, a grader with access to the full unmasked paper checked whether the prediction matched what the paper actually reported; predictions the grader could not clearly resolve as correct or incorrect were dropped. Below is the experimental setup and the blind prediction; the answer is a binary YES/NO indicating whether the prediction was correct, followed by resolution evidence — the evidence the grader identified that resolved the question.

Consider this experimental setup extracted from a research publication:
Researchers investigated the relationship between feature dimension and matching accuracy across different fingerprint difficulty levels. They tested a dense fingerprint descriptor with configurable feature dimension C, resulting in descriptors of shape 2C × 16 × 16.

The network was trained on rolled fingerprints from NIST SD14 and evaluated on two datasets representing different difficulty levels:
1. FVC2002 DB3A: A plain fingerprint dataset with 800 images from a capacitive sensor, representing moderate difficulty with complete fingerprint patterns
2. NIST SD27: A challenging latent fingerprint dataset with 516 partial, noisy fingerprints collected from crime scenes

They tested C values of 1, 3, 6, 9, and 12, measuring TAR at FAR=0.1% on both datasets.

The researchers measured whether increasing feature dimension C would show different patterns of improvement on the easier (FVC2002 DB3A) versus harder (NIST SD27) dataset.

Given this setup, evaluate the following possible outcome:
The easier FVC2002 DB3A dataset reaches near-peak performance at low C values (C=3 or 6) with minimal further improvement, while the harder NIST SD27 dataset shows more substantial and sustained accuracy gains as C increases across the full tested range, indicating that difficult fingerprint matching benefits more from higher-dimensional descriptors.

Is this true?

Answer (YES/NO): YES